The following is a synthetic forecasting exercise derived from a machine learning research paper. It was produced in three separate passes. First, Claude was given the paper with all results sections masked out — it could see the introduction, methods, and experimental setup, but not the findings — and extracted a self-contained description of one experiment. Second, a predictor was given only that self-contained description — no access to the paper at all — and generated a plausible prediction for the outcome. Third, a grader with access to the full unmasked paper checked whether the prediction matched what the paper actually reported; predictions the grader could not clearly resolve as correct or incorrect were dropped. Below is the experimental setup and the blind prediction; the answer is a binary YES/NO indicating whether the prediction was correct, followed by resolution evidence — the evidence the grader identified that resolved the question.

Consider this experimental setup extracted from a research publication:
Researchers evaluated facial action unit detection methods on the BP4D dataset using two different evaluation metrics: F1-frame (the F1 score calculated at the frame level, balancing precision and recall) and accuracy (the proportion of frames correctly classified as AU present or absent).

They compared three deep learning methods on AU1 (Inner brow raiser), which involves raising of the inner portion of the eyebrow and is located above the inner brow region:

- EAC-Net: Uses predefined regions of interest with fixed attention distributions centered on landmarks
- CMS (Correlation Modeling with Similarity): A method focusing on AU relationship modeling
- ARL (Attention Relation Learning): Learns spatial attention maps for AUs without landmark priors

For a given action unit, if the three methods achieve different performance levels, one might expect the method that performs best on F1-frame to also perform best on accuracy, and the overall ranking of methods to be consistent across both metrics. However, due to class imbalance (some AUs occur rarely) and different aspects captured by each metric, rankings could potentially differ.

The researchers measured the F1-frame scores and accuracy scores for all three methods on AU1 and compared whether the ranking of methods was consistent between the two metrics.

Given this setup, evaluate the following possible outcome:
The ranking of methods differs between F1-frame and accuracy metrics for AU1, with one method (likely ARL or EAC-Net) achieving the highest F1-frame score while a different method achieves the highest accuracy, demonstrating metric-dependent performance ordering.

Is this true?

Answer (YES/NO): NO